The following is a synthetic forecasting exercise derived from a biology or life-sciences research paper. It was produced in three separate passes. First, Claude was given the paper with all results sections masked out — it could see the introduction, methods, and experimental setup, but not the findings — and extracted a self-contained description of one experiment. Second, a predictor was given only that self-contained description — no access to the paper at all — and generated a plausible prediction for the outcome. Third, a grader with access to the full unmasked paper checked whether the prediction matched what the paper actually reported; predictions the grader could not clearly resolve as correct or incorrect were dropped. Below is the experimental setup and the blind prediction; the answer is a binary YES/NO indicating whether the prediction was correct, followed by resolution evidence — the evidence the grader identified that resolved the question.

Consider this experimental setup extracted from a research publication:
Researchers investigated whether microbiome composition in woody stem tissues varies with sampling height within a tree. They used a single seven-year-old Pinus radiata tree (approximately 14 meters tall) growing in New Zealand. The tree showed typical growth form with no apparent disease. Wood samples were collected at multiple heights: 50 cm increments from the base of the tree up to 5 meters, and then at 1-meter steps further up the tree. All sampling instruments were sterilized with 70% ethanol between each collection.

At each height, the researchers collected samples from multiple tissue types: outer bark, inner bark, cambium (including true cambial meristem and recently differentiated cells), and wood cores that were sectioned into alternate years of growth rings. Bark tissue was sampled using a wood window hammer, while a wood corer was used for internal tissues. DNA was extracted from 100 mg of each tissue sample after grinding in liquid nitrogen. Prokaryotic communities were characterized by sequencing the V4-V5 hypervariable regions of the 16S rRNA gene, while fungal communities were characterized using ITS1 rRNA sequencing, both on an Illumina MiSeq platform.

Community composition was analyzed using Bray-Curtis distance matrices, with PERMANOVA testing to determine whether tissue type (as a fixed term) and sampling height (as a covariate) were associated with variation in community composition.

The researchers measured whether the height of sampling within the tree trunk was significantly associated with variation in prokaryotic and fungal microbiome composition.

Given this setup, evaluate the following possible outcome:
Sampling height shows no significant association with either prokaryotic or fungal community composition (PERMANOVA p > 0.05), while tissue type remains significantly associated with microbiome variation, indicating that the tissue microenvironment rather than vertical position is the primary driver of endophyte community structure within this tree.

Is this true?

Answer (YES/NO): YES